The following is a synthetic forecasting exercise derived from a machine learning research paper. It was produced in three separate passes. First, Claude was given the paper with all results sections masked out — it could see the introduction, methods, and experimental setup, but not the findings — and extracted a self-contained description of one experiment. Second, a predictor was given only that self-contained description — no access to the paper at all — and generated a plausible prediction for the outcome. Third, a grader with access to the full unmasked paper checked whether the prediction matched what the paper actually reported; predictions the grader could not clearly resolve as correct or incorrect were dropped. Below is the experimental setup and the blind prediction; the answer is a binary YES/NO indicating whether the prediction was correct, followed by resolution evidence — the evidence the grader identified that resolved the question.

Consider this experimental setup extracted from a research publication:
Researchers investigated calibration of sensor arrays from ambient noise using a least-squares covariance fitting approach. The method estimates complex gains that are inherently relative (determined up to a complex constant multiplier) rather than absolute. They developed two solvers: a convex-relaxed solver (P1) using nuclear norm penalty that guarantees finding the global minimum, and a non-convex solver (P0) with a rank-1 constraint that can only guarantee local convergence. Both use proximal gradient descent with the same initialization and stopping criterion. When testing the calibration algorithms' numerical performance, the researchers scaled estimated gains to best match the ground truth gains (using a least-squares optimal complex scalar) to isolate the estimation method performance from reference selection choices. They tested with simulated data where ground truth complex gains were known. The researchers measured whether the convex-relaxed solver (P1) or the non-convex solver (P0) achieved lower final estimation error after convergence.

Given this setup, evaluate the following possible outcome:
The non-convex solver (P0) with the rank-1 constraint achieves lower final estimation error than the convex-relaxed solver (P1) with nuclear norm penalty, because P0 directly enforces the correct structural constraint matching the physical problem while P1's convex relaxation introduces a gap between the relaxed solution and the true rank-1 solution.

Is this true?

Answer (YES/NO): NO